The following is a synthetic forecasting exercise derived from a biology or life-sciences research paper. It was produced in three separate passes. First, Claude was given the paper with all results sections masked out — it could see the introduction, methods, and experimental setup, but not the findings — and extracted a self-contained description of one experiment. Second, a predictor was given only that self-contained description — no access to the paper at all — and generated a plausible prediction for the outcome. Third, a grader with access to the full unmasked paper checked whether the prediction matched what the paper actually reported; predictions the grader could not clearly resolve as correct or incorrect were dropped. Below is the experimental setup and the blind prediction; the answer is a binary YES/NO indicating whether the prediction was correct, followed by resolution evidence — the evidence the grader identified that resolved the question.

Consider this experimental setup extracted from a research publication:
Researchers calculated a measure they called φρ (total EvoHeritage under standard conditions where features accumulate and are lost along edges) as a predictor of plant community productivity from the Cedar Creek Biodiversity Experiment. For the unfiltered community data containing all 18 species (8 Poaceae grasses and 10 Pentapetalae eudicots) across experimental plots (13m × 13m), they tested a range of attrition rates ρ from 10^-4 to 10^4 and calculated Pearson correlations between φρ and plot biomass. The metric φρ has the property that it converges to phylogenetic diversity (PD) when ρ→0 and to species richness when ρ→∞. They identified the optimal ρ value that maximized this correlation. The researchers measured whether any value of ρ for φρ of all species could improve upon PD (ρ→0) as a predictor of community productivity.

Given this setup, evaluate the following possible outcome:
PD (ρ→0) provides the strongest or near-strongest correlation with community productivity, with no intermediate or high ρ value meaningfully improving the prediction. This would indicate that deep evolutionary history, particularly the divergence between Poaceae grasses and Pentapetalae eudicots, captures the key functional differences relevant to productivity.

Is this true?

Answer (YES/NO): YES